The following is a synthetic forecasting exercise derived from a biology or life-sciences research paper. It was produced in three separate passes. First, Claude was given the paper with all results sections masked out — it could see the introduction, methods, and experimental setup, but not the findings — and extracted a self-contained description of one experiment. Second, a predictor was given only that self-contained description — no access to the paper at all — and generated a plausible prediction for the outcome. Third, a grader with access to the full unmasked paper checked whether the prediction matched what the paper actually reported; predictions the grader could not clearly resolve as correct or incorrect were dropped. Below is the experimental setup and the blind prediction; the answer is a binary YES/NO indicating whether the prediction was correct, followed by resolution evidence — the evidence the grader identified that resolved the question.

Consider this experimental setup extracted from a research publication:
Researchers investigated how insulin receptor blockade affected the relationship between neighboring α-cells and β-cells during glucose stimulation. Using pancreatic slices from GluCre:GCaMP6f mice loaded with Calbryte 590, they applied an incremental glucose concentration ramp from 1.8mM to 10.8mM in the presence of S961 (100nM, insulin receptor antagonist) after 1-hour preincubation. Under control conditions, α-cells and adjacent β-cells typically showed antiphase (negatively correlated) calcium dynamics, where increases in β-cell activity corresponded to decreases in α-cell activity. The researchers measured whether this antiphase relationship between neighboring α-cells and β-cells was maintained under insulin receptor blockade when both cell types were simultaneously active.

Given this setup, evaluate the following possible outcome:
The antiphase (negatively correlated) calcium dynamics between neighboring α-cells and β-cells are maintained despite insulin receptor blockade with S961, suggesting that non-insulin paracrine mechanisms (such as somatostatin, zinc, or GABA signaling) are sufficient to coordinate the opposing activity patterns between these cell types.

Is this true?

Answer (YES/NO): NO